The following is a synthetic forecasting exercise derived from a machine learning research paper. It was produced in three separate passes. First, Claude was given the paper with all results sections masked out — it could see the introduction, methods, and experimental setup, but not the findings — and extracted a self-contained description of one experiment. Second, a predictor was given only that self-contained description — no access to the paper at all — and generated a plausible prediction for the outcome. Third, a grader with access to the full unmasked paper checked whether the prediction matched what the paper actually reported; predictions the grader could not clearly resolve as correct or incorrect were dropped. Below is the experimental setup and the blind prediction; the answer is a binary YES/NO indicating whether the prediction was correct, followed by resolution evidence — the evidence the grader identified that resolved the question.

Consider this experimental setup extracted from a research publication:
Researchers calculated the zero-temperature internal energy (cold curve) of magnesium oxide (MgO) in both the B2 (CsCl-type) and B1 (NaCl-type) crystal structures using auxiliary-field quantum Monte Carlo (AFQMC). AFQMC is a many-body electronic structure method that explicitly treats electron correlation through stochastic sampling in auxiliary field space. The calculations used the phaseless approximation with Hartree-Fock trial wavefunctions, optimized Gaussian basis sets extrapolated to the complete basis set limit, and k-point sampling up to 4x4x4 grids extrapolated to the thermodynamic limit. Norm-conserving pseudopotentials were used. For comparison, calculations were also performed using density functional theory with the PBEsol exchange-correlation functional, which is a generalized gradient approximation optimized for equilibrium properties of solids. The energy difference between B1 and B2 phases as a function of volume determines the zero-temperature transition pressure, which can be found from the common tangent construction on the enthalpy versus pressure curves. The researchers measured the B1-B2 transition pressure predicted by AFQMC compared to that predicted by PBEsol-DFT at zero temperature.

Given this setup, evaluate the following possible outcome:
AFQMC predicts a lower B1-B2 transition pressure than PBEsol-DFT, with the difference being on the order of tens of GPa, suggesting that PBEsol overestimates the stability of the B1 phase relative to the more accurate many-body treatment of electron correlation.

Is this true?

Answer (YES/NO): YES